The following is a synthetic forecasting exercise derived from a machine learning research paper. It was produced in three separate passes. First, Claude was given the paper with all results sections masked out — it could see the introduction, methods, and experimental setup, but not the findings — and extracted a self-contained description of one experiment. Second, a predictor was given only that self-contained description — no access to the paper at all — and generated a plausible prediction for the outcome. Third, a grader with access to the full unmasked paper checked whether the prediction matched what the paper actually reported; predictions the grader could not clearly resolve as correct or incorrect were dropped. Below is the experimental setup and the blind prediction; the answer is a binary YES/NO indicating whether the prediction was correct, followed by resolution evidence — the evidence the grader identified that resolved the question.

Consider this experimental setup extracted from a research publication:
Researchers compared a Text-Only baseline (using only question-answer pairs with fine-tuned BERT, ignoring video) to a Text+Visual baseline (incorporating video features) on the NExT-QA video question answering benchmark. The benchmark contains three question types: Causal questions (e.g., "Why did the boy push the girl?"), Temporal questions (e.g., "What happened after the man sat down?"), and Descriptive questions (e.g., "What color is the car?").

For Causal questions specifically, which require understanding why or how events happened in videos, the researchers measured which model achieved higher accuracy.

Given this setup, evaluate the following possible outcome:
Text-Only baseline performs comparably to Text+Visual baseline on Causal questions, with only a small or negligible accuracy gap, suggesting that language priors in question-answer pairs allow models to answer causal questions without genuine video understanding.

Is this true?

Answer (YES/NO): YES